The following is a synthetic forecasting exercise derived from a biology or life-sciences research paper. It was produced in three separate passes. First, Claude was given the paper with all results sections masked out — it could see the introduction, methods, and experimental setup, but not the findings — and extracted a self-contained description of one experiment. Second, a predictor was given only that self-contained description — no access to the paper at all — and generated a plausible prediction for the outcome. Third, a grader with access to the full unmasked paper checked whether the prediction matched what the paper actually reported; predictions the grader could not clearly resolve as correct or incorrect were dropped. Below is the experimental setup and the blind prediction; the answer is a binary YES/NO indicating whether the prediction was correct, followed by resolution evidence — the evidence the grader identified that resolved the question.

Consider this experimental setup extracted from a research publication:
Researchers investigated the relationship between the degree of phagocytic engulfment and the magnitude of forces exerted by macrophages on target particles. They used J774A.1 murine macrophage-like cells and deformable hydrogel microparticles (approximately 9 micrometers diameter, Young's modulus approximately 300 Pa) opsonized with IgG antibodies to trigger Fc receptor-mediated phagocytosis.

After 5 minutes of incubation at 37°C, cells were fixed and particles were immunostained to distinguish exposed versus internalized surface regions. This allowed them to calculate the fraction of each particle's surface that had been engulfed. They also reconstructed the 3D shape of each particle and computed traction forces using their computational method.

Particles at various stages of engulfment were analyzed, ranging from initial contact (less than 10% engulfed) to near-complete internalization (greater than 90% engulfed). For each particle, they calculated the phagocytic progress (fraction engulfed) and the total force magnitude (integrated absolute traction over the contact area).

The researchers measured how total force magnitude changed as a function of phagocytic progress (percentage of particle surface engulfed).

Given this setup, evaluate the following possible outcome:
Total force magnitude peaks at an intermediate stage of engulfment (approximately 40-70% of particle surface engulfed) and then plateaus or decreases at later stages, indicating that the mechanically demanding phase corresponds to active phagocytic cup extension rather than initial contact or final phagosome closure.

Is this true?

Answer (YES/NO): NO